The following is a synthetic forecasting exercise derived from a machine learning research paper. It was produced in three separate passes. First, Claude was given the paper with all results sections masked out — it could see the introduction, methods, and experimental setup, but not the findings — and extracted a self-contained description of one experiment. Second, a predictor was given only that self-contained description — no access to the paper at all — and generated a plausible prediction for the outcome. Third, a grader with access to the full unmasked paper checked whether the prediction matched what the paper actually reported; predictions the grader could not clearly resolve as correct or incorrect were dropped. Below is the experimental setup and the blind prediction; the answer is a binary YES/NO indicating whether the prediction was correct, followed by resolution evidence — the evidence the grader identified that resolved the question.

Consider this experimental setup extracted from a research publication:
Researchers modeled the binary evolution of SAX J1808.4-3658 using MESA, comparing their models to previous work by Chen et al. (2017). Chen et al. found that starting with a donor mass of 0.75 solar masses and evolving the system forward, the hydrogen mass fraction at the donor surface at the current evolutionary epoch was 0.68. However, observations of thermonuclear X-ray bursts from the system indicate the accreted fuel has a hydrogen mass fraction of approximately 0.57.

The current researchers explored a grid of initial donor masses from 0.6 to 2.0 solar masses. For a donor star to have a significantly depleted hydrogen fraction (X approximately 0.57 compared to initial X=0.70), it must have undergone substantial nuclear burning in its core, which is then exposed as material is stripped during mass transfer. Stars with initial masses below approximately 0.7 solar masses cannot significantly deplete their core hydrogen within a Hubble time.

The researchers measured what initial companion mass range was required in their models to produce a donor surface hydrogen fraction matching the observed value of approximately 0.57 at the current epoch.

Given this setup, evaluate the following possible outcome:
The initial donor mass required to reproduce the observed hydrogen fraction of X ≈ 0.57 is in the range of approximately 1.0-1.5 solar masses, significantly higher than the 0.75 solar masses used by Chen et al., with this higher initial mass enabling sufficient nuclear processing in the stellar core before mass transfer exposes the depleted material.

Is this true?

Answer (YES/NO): NO